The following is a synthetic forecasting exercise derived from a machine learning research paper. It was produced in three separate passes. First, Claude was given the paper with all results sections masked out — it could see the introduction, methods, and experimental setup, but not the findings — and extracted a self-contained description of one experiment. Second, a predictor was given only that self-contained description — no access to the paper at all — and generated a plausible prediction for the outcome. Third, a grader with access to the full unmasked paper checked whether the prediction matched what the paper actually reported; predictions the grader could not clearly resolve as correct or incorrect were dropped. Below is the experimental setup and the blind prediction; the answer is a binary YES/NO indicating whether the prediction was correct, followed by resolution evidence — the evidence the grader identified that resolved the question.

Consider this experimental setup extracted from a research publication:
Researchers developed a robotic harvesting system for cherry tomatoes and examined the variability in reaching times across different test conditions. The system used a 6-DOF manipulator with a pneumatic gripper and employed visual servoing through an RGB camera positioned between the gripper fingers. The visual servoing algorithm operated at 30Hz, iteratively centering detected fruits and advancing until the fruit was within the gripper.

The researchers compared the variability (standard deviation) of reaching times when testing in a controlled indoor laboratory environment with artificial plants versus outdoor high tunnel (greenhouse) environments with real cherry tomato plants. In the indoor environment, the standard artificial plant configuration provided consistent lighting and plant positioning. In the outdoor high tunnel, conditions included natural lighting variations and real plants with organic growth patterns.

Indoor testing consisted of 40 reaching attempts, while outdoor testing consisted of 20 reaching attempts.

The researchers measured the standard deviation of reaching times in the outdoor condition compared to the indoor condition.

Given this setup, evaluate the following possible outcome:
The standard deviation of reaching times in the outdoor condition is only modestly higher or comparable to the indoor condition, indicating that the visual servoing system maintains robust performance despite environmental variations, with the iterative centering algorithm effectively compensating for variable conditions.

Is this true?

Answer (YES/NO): NO